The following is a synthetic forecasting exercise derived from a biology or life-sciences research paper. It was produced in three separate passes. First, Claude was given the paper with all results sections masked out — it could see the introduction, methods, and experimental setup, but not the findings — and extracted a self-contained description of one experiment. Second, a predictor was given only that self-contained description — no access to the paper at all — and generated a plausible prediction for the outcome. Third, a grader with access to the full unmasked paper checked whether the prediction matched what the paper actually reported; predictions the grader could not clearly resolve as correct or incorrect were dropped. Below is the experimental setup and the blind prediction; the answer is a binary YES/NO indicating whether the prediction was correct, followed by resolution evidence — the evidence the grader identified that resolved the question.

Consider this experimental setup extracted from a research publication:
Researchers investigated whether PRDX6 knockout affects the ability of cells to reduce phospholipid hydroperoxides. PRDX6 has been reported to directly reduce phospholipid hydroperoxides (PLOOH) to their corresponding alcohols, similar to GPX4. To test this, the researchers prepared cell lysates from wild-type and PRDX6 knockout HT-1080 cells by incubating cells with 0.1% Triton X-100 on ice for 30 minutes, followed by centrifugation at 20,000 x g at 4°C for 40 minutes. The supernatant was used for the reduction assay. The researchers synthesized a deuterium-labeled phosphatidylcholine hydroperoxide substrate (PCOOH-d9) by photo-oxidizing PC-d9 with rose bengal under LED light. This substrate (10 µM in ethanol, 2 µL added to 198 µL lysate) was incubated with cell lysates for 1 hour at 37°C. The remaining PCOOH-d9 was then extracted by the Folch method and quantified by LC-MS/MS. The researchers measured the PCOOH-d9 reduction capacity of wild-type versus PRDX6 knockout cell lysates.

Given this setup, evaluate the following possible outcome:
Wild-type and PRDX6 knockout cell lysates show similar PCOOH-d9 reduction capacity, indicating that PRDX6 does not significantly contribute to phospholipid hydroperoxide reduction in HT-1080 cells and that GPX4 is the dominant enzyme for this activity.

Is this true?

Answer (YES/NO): NO